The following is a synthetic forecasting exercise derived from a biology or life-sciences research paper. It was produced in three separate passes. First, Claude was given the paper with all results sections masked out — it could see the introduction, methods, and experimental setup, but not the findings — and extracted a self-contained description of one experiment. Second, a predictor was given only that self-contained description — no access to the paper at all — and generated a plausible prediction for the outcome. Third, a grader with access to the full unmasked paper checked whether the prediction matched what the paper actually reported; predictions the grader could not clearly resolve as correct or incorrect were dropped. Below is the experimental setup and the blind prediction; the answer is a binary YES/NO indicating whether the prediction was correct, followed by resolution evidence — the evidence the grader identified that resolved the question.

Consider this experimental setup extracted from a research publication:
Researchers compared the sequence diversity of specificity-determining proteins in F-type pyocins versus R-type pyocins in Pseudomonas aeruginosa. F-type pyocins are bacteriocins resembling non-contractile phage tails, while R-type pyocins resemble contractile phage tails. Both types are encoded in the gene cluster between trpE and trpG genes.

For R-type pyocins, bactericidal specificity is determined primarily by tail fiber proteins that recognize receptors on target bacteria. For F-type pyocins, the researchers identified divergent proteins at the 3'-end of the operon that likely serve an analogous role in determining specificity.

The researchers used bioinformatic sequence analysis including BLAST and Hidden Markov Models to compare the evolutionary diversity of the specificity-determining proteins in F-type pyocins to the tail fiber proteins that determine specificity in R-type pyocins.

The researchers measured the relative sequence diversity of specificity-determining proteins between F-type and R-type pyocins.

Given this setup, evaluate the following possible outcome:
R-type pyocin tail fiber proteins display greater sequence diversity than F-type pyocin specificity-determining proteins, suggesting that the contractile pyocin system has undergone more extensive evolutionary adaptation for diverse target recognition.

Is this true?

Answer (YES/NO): NO